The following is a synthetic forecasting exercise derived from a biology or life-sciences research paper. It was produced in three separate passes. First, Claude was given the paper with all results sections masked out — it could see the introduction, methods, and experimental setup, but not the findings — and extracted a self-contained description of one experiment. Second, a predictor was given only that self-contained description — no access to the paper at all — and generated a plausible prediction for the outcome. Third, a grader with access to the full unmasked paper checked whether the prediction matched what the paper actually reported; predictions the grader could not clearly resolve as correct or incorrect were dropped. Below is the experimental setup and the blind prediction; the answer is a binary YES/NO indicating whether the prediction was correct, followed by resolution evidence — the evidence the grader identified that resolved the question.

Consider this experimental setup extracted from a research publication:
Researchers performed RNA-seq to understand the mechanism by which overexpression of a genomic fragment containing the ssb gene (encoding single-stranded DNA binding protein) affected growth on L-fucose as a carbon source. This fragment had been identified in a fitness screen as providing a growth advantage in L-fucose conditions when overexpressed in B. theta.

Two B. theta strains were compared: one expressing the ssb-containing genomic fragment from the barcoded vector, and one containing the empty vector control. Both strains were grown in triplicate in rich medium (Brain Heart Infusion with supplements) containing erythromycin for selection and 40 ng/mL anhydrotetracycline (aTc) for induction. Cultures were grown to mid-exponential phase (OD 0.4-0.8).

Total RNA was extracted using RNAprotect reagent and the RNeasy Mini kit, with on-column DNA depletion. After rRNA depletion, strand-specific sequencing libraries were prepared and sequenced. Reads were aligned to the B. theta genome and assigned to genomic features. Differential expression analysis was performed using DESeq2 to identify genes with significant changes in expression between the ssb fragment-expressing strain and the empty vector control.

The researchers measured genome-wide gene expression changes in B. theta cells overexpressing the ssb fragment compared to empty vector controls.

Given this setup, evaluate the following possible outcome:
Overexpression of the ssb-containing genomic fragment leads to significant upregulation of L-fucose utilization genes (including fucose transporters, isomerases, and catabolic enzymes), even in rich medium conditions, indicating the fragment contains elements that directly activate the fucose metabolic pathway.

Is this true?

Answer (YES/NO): NO